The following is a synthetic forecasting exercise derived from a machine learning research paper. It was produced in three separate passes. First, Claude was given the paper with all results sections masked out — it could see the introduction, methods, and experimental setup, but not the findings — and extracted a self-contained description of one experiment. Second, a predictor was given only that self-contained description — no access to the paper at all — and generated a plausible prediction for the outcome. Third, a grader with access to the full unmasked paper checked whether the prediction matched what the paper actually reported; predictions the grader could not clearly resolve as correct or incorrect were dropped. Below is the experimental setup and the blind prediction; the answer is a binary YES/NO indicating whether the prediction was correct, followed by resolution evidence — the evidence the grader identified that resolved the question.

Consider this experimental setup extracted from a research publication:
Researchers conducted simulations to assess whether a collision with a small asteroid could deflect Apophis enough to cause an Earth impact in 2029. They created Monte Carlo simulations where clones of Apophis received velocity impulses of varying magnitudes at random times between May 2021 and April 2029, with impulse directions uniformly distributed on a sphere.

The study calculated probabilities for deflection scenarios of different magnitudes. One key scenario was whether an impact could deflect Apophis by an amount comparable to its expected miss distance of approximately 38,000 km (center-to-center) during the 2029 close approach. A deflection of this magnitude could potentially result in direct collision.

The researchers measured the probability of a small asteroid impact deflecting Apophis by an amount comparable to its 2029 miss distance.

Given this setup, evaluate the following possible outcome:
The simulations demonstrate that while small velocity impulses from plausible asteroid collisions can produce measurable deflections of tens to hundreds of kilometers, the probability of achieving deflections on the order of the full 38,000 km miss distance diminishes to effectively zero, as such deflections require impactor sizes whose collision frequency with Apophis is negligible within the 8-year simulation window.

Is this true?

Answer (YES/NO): NO